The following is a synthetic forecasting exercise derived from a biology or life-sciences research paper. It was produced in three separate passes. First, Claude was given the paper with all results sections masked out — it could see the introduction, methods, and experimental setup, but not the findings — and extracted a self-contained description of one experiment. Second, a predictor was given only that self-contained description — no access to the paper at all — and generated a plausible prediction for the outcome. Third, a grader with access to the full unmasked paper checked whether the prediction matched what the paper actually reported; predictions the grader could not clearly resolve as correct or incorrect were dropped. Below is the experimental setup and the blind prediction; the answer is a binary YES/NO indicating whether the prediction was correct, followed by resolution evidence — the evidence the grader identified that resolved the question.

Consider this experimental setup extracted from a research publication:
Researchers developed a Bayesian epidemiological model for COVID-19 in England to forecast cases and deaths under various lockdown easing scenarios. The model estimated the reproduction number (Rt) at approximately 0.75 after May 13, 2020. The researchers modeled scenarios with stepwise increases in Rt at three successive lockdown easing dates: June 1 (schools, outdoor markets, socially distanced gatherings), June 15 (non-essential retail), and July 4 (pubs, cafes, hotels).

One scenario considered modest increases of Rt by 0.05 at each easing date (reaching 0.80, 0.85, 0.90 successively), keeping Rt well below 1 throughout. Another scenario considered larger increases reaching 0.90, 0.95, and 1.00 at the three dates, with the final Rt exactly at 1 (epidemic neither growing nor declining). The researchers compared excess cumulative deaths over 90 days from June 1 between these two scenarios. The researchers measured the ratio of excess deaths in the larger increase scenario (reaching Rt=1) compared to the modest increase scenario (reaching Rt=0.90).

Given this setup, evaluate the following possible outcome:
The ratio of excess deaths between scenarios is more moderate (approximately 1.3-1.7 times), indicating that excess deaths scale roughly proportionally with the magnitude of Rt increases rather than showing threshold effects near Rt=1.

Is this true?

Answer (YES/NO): NO